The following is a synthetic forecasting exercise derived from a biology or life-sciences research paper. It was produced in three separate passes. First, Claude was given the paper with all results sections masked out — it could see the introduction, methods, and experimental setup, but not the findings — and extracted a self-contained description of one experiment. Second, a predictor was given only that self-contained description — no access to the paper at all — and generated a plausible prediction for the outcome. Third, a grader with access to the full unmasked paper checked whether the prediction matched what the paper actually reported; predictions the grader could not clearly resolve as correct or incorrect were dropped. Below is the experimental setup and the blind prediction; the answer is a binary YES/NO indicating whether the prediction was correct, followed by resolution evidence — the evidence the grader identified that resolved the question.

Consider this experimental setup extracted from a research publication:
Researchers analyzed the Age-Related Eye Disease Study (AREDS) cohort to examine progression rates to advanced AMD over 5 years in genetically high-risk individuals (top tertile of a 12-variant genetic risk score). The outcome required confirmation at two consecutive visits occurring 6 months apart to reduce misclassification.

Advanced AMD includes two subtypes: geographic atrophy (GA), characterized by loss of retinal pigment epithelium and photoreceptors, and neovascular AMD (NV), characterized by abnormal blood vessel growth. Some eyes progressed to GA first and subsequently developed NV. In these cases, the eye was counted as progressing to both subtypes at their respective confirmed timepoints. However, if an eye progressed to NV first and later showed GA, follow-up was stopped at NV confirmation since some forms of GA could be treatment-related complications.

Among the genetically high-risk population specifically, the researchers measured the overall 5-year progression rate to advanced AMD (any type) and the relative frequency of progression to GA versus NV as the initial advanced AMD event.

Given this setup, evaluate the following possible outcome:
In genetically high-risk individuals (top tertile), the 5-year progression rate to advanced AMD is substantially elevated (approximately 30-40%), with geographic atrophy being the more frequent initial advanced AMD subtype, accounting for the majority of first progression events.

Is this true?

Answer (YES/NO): NO